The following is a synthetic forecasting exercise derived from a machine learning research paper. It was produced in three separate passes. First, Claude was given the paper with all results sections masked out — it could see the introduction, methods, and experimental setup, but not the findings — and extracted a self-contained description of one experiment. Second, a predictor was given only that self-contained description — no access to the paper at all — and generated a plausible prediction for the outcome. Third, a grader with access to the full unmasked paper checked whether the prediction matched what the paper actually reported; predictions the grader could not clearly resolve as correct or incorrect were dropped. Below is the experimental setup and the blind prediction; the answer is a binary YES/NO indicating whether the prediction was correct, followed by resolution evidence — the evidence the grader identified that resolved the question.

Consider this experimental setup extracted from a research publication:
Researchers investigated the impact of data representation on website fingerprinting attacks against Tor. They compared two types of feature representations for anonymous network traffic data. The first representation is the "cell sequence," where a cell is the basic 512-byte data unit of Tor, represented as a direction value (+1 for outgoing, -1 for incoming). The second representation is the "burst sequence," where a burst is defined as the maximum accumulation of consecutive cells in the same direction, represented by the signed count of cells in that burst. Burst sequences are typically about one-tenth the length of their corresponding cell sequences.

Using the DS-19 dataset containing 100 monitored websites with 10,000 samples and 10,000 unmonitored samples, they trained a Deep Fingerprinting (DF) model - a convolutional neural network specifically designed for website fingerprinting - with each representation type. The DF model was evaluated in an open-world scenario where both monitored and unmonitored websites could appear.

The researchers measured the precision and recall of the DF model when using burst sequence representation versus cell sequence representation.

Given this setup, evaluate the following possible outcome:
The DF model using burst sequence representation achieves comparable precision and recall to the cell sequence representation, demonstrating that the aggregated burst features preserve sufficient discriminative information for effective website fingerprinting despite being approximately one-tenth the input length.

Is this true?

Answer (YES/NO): YES